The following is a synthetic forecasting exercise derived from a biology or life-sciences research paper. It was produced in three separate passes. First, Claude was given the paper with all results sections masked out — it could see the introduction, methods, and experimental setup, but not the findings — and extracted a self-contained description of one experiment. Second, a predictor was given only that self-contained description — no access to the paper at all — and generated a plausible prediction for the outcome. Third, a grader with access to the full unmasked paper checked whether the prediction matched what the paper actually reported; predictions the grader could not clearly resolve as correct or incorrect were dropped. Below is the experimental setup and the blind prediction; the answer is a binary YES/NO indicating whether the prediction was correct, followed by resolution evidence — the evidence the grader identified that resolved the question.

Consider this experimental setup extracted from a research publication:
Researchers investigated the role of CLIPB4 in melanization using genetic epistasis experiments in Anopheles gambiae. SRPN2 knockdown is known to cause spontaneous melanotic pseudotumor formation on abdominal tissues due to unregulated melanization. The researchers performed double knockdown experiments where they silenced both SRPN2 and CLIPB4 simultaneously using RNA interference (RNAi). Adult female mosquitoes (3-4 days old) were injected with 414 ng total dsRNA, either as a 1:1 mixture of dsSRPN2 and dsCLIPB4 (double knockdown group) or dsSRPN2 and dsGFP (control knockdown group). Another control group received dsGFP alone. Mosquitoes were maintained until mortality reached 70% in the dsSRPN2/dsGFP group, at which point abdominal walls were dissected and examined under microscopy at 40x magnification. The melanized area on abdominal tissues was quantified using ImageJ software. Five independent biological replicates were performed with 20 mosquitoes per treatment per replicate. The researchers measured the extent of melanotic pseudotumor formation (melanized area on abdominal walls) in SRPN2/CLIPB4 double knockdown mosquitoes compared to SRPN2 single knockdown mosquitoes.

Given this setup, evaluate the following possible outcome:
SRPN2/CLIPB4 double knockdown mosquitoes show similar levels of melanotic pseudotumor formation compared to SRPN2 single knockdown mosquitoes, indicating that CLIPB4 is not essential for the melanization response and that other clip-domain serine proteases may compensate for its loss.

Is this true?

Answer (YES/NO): NO